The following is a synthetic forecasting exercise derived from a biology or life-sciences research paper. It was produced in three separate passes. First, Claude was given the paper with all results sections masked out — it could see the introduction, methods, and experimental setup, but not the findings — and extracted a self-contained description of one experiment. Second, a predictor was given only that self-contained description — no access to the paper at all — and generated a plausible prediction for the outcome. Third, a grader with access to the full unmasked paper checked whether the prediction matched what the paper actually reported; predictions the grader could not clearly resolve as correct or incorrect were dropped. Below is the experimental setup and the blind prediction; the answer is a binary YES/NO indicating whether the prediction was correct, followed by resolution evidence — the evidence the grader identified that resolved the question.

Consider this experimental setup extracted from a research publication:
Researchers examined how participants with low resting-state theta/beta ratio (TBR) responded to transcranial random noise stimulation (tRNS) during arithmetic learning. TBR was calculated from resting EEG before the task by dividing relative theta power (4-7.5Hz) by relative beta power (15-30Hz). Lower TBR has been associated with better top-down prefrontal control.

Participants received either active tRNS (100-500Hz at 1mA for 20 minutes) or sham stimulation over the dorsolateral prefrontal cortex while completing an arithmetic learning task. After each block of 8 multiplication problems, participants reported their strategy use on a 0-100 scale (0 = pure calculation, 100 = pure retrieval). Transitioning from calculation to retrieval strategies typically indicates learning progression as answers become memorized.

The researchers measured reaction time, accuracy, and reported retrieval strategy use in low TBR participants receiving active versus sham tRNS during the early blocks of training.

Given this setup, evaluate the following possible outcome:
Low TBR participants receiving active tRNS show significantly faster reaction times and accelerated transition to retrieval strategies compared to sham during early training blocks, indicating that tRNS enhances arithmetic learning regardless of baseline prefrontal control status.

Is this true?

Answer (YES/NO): NO